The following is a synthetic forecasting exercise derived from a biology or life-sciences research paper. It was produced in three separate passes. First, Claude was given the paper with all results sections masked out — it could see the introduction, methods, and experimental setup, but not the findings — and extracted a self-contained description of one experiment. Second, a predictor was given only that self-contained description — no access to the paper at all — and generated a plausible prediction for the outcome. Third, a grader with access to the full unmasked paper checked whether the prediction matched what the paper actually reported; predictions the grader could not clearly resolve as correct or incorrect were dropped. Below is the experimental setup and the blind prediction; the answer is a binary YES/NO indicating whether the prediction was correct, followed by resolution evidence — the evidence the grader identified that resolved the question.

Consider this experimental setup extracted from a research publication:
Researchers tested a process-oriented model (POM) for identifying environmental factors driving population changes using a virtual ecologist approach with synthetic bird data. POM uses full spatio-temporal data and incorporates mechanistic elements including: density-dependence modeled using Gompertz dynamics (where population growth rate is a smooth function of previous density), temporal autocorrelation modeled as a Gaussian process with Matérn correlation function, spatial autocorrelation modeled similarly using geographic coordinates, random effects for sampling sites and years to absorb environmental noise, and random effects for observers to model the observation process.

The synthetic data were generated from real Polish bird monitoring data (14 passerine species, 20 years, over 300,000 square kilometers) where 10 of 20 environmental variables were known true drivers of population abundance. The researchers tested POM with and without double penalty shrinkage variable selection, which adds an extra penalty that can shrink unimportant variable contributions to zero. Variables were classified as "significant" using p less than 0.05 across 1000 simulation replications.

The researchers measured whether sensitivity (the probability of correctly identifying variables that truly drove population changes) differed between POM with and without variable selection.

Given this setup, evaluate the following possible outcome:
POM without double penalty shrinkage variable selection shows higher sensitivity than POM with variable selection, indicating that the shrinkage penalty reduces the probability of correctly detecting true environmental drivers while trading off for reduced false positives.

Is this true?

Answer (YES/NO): NO